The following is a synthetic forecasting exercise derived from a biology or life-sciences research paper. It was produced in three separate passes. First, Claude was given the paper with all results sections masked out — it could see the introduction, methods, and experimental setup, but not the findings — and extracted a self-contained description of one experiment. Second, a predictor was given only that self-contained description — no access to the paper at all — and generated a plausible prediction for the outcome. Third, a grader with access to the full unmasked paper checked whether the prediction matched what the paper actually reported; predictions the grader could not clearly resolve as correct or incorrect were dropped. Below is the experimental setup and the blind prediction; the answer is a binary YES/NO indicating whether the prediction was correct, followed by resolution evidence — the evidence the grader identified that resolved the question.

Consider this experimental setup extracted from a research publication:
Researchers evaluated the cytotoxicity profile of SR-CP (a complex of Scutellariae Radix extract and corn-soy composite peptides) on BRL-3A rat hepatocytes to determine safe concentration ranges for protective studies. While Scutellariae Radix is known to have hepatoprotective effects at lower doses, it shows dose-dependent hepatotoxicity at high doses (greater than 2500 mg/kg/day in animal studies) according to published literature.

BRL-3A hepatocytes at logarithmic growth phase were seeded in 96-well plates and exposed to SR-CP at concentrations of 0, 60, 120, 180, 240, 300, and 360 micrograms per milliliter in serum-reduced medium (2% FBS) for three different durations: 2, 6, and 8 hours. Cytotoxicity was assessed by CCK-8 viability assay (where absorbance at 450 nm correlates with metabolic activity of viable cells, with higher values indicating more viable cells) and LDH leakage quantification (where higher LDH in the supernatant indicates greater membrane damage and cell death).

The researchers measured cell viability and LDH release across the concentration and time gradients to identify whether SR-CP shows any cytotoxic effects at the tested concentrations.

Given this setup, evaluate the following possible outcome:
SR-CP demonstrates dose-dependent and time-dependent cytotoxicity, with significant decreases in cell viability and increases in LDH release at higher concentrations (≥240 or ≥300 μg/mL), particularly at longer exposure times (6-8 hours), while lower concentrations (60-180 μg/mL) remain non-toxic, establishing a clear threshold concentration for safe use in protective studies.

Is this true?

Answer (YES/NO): NO